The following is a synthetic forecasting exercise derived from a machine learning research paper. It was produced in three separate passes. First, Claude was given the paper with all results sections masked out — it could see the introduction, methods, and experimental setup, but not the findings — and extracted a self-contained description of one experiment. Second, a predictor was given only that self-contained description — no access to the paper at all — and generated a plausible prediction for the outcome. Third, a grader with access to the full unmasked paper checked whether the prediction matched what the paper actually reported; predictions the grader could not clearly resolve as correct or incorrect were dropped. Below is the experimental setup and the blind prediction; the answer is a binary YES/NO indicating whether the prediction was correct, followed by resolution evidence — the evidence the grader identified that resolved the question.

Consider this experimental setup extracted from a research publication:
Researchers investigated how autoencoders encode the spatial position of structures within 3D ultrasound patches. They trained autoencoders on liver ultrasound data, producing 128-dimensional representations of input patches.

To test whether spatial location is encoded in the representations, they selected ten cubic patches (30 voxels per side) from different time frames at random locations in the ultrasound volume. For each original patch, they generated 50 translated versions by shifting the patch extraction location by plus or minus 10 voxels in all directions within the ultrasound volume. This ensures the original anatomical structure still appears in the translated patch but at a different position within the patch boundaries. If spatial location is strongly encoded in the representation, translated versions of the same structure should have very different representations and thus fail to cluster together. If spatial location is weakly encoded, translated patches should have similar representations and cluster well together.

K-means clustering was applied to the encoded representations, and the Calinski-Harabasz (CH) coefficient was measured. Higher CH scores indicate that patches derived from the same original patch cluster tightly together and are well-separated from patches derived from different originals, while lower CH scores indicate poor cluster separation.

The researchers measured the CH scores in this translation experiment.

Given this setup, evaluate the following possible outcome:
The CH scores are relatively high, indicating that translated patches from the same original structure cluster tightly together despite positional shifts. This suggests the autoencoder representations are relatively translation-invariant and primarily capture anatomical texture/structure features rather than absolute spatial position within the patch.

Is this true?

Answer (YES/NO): NO